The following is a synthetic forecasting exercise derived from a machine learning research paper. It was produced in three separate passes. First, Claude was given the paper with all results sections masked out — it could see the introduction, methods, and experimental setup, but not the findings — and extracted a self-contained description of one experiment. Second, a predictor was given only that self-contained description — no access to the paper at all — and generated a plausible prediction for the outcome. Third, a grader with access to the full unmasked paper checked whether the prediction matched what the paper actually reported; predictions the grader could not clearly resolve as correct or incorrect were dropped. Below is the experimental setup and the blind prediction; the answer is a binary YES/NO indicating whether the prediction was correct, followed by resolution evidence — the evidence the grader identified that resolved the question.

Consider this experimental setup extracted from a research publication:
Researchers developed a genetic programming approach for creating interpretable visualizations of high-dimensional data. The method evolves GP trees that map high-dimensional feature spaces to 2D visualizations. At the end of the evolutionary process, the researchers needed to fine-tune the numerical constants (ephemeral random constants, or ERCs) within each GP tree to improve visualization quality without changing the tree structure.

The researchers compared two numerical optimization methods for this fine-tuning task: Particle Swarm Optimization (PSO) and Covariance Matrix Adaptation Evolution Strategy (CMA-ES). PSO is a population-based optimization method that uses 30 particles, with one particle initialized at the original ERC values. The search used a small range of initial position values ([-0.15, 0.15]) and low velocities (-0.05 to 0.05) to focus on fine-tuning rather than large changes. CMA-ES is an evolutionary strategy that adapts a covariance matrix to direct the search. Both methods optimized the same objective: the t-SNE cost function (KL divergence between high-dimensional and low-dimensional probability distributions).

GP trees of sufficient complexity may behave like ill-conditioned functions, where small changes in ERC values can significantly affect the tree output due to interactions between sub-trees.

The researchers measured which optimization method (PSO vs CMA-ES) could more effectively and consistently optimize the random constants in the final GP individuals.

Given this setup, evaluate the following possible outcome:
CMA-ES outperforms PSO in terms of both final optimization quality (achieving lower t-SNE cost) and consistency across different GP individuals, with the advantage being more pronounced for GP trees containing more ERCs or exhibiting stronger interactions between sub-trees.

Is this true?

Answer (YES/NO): NO